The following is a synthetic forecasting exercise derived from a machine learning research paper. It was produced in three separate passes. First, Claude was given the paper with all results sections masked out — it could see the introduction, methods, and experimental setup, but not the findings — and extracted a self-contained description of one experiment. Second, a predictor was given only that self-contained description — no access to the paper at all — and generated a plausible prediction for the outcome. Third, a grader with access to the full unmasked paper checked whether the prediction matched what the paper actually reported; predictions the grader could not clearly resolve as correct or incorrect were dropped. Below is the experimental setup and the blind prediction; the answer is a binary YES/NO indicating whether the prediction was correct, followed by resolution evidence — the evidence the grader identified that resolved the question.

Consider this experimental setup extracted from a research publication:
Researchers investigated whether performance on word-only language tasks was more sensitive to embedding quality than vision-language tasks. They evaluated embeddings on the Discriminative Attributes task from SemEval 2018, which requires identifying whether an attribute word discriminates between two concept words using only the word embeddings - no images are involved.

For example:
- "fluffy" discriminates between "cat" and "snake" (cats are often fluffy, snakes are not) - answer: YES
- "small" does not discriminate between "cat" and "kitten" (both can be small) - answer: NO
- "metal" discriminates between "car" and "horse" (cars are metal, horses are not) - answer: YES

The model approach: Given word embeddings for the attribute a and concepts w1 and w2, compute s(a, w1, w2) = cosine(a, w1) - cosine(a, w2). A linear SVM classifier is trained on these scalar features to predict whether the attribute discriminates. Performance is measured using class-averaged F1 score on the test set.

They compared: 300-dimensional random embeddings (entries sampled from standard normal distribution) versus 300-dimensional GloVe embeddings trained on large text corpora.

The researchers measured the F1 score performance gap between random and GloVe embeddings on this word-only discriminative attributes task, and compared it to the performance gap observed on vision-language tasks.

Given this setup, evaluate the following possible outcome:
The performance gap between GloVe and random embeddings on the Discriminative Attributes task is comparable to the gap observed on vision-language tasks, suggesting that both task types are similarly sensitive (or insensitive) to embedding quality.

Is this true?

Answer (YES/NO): NO